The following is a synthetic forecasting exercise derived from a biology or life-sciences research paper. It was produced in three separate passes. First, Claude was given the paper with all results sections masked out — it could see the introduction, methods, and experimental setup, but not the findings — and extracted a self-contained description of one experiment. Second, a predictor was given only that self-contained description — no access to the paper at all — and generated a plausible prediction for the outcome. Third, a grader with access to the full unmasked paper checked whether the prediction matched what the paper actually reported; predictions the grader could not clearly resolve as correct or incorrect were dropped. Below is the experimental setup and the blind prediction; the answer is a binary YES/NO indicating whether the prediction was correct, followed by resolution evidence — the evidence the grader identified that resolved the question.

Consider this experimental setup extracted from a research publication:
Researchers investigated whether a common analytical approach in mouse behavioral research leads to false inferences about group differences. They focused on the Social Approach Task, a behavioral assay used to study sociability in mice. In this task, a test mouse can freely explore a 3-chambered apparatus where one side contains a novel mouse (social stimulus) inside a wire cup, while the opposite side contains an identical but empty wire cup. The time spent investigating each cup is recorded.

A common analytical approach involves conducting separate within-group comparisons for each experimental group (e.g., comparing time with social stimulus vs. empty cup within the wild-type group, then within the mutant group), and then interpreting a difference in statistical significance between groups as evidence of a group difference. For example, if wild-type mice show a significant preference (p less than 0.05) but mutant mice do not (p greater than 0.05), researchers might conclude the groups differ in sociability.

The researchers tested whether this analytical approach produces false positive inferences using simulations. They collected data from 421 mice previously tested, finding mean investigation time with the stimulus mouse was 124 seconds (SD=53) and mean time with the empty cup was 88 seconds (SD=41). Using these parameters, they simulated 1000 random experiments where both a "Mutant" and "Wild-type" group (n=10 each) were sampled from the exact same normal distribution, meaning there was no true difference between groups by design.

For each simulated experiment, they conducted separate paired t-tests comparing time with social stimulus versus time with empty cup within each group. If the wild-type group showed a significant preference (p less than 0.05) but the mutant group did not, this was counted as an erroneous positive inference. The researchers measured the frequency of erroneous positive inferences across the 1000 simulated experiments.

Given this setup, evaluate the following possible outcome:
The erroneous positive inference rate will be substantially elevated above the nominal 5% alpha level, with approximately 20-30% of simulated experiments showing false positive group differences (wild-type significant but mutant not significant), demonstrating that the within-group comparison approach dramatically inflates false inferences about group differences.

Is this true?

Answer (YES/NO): YES